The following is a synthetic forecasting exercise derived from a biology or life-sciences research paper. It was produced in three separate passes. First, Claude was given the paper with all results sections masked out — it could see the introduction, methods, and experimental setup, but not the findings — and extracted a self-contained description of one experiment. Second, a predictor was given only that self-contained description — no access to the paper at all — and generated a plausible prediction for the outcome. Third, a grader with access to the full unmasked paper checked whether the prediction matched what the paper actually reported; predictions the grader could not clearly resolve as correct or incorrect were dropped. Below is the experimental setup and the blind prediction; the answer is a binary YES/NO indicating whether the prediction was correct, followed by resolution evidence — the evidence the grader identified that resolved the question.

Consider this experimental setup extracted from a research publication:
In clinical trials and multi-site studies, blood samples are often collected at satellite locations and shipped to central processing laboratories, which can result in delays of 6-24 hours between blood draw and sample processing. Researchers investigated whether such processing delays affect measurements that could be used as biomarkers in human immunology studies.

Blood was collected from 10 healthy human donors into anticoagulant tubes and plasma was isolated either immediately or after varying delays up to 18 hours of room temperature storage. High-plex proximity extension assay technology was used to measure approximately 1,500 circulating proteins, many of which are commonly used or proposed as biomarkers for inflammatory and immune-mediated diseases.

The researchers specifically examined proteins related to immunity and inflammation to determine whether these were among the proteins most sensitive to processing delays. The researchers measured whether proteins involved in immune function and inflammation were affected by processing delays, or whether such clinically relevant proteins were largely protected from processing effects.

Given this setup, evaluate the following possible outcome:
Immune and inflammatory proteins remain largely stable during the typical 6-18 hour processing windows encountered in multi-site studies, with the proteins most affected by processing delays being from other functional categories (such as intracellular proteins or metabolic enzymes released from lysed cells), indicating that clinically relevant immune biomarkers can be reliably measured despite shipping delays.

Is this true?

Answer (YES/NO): NO